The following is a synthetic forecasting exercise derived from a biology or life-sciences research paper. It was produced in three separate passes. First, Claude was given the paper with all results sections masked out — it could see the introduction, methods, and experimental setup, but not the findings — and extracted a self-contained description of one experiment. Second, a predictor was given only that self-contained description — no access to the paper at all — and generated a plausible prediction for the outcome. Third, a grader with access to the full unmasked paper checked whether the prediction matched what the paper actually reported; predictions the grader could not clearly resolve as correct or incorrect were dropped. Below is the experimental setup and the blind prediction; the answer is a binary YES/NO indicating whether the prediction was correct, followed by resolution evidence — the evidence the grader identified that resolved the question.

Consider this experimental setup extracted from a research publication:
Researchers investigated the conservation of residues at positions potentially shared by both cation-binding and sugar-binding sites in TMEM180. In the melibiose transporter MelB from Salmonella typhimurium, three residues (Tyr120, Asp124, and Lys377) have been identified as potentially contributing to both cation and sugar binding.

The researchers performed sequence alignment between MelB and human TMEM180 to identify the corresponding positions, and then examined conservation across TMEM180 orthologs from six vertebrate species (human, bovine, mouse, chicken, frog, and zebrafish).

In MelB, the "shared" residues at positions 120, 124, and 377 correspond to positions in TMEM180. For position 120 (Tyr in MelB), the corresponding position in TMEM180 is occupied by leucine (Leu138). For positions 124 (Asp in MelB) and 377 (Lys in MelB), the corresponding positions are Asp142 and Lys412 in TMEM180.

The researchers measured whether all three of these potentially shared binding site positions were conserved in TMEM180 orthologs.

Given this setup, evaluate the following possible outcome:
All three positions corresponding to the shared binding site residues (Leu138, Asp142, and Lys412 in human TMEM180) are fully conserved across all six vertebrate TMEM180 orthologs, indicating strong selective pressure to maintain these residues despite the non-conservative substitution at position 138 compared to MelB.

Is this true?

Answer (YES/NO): NO